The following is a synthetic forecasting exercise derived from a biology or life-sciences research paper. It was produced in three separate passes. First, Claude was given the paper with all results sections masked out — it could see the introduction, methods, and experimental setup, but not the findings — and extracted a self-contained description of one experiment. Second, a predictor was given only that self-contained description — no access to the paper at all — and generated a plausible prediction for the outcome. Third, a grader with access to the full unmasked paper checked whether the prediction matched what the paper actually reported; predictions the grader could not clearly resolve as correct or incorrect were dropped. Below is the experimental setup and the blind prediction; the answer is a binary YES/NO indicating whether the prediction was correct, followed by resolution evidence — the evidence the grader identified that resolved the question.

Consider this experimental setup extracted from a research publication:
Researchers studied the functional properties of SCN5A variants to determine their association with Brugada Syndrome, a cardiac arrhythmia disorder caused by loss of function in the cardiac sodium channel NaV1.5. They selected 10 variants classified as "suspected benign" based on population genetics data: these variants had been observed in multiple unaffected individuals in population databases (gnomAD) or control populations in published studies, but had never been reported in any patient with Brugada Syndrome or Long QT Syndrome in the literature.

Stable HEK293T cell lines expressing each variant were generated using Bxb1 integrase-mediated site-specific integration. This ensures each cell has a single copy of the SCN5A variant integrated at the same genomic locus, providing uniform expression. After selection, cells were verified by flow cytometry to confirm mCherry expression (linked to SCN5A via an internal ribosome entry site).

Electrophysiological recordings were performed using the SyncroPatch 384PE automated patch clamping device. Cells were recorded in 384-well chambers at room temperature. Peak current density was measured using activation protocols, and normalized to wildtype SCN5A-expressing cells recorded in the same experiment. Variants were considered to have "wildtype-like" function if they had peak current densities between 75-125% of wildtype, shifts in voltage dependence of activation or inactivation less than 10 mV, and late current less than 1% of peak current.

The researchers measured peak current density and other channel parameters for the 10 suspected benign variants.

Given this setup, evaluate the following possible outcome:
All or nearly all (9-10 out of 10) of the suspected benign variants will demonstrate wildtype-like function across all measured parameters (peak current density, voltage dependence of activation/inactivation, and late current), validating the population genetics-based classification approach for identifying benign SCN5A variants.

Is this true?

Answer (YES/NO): YES